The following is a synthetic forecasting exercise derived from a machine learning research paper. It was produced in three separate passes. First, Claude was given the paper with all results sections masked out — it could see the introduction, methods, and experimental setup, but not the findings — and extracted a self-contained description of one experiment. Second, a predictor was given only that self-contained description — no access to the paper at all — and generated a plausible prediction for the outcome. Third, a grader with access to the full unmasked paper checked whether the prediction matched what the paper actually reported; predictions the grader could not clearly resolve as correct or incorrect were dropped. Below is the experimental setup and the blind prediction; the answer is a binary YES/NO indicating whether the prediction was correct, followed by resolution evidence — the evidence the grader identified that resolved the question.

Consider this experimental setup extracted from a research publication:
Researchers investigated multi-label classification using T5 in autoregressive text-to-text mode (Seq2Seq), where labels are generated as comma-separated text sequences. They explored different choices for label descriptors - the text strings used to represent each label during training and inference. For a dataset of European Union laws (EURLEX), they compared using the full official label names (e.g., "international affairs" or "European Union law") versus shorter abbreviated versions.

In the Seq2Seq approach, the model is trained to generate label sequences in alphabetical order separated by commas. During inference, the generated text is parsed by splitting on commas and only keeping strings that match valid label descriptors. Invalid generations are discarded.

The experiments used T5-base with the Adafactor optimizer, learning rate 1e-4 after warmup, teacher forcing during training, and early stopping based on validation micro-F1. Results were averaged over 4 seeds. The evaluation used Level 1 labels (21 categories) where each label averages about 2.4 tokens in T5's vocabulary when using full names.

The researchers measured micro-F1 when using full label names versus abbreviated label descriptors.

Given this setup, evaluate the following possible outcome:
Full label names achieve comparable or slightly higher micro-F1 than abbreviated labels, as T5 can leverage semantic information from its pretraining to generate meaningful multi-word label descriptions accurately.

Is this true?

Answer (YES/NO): NO